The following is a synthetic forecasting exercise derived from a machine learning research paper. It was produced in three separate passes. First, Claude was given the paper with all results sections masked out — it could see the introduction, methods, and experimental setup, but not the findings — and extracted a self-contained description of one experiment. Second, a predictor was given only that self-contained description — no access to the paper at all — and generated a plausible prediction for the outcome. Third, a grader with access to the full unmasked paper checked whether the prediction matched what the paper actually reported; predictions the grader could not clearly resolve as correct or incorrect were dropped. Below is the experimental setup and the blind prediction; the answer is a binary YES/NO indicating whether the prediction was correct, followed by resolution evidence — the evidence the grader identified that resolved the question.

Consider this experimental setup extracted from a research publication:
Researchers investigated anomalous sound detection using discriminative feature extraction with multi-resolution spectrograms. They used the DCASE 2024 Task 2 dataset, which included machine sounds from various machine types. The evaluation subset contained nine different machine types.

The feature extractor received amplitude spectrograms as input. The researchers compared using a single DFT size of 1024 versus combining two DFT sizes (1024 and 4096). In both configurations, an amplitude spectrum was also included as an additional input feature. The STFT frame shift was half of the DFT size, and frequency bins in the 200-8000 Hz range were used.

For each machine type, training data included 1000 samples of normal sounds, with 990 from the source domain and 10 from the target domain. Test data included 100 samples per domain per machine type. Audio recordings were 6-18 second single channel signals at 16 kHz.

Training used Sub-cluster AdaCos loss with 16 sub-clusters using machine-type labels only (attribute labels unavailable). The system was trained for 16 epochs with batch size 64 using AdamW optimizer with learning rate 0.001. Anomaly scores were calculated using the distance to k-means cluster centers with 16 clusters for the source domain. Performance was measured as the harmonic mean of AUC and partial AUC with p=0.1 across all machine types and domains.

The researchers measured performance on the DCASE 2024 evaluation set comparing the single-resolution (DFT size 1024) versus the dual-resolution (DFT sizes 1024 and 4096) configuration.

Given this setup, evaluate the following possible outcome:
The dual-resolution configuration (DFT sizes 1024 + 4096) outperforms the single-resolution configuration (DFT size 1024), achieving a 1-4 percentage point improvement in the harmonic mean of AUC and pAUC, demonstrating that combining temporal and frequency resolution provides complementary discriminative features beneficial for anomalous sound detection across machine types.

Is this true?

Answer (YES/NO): YES